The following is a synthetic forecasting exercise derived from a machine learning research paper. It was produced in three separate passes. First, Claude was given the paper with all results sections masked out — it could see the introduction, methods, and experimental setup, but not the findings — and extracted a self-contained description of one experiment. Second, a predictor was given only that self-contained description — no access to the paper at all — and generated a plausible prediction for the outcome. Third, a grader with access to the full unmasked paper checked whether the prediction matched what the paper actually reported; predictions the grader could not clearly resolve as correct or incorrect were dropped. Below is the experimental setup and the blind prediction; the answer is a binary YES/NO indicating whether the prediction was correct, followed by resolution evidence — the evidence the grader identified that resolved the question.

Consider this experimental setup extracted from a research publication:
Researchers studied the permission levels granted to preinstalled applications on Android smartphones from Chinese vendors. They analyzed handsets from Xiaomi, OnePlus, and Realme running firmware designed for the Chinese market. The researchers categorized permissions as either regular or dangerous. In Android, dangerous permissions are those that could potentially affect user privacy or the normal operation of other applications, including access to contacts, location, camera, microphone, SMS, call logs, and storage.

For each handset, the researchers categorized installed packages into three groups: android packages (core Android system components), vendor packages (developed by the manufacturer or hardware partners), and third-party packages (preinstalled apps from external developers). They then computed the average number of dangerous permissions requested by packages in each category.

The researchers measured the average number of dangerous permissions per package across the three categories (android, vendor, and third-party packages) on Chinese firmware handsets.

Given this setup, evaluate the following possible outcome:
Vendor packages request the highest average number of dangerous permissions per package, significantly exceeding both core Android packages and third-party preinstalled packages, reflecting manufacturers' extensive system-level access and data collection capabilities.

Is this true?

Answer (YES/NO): NO